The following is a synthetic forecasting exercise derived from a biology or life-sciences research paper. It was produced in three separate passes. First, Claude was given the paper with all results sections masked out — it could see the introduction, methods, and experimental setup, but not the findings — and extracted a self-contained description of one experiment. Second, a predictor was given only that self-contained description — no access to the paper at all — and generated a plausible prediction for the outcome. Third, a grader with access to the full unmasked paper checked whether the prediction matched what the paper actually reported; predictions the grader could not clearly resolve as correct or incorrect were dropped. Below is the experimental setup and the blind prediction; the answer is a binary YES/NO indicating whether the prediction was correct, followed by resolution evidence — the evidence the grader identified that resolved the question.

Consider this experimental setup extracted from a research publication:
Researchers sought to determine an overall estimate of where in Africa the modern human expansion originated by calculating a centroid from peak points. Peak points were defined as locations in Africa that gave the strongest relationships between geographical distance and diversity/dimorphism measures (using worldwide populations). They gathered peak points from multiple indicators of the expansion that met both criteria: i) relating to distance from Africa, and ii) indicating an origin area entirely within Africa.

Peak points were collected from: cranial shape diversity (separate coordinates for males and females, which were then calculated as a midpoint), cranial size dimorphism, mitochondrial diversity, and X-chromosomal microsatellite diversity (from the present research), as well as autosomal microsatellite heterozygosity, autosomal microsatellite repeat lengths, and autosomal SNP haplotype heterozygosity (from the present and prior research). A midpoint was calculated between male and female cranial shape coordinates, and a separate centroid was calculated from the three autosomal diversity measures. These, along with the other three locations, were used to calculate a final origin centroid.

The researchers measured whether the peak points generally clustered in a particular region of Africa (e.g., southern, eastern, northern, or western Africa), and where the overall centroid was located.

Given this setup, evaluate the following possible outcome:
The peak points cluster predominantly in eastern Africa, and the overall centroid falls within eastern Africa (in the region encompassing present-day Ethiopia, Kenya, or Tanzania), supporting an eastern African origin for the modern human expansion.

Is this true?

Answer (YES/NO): NO